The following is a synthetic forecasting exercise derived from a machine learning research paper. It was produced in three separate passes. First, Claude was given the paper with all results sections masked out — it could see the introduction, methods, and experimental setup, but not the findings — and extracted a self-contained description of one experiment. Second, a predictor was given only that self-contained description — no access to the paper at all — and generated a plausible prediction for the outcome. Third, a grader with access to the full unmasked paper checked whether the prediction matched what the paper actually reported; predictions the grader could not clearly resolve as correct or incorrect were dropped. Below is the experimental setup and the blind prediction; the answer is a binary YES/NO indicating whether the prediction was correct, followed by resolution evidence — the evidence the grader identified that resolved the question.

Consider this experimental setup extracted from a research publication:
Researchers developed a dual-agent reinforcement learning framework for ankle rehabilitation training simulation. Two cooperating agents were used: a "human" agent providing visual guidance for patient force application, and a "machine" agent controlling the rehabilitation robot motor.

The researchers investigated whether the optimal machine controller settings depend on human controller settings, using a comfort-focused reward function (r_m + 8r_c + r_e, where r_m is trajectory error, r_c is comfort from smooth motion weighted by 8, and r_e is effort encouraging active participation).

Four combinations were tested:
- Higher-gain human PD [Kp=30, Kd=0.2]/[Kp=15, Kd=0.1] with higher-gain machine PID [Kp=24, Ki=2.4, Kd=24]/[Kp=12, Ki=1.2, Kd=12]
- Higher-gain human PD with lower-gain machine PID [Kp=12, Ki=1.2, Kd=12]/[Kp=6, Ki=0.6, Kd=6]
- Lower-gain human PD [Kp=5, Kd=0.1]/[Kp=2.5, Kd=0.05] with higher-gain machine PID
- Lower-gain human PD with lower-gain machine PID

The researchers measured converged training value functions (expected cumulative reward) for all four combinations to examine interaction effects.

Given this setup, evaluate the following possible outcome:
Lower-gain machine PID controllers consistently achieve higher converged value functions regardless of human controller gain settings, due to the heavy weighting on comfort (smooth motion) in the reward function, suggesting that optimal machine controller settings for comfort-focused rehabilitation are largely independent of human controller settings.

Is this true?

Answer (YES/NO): NO